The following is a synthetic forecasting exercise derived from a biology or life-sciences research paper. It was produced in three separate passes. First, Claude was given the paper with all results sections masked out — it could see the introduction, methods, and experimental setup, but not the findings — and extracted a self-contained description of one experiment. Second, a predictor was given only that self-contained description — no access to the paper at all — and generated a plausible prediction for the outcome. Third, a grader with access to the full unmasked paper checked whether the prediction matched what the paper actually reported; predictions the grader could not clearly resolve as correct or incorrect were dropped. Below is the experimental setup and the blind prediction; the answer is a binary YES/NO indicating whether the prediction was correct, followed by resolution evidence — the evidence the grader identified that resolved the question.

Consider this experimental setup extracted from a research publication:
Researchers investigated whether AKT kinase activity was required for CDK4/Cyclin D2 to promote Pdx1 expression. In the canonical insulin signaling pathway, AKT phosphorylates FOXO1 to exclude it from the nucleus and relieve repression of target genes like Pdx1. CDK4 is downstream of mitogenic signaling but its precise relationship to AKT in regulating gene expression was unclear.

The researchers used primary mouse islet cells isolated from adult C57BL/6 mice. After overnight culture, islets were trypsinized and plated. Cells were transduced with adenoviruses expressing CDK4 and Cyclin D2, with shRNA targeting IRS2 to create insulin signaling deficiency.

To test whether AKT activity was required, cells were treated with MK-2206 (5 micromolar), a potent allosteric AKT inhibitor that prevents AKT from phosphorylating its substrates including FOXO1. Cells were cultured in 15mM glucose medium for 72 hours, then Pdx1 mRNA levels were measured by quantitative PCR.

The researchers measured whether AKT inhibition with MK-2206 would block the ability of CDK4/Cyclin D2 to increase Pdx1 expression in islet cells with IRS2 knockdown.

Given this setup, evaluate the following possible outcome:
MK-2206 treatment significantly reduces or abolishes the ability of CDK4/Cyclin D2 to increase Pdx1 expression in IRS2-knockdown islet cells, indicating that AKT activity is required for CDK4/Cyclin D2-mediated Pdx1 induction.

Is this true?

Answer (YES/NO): YES